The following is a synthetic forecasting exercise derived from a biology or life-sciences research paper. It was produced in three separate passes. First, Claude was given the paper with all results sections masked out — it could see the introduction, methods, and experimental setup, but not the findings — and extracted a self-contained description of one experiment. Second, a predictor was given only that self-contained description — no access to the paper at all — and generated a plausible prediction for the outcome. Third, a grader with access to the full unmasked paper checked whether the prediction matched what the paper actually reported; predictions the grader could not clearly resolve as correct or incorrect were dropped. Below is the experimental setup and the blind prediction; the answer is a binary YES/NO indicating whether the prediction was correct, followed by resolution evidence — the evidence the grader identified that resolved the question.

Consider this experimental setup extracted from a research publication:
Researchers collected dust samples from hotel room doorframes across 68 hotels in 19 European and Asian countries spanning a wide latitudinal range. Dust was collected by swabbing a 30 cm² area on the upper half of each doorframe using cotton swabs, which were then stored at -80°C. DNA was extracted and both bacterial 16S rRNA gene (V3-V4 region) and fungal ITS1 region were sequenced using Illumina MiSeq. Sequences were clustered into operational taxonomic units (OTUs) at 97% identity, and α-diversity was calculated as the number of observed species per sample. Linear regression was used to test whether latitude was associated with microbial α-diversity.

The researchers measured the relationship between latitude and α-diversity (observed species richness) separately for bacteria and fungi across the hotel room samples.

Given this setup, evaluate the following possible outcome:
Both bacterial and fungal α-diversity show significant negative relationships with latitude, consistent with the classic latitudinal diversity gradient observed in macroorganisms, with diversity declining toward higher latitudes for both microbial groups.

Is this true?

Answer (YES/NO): NO